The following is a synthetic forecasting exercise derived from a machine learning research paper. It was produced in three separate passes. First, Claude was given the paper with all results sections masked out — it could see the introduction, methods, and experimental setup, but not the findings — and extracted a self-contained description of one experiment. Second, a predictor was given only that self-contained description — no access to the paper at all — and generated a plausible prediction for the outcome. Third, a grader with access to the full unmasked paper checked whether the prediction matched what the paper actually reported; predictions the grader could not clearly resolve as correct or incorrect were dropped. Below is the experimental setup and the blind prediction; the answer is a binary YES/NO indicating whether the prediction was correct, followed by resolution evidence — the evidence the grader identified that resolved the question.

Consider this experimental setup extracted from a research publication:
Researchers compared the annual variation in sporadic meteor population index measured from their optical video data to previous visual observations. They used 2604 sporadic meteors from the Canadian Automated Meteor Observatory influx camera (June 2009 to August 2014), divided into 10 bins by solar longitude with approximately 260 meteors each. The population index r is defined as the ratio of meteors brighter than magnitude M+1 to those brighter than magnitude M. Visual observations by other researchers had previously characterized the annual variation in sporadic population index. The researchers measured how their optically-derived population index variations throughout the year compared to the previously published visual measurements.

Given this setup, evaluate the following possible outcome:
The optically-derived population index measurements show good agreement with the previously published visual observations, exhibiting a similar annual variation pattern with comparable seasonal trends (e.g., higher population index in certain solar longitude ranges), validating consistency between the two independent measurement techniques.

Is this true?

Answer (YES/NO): YES